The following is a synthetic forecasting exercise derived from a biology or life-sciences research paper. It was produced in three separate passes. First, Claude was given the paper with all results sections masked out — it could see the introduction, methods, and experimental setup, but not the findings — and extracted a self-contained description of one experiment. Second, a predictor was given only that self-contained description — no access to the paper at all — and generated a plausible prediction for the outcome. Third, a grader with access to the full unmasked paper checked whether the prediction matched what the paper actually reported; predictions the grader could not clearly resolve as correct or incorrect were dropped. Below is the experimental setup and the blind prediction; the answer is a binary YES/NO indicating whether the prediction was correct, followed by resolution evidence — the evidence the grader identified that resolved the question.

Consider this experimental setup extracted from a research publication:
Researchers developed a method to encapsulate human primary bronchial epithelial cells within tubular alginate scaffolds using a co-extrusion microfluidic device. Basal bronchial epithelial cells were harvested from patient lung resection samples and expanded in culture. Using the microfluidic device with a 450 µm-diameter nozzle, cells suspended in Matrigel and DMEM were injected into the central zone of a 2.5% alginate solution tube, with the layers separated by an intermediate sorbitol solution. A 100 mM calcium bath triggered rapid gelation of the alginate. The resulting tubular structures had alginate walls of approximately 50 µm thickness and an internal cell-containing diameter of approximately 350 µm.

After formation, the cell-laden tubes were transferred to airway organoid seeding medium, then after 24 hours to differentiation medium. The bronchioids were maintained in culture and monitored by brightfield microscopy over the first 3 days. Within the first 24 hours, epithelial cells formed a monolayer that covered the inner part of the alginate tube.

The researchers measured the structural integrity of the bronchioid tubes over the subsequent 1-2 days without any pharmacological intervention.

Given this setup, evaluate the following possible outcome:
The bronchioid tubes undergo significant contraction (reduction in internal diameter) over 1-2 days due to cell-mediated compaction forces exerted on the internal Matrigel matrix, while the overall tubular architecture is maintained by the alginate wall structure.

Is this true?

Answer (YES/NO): NO